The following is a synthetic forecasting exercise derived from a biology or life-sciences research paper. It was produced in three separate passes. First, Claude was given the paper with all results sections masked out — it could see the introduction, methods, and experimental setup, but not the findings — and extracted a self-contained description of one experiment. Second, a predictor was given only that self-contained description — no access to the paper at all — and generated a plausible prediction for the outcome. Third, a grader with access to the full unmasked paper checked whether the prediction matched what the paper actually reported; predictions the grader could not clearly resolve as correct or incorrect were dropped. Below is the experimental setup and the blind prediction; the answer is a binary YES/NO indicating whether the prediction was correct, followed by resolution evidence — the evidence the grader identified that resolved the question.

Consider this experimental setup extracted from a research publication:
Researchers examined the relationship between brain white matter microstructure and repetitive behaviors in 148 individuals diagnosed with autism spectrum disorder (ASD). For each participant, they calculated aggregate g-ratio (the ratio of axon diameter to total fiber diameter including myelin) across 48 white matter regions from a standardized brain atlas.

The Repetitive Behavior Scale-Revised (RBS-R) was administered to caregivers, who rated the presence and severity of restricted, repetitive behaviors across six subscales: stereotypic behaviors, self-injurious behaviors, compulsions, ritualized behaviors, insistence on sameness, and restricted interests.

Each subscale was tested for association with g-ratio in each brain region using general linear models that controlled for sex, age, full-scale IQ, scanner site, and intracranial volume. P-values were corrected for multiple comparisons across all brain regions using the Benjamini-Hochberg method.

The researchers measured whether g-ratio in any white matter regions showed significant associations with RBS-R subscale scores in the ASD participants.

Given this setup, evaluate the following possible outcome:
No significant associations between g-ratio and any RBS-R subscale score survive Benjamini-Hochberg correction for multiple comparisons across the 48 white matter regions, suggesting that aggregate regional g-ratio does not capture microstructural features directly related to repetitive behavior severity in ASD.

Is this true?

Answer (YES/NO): YES